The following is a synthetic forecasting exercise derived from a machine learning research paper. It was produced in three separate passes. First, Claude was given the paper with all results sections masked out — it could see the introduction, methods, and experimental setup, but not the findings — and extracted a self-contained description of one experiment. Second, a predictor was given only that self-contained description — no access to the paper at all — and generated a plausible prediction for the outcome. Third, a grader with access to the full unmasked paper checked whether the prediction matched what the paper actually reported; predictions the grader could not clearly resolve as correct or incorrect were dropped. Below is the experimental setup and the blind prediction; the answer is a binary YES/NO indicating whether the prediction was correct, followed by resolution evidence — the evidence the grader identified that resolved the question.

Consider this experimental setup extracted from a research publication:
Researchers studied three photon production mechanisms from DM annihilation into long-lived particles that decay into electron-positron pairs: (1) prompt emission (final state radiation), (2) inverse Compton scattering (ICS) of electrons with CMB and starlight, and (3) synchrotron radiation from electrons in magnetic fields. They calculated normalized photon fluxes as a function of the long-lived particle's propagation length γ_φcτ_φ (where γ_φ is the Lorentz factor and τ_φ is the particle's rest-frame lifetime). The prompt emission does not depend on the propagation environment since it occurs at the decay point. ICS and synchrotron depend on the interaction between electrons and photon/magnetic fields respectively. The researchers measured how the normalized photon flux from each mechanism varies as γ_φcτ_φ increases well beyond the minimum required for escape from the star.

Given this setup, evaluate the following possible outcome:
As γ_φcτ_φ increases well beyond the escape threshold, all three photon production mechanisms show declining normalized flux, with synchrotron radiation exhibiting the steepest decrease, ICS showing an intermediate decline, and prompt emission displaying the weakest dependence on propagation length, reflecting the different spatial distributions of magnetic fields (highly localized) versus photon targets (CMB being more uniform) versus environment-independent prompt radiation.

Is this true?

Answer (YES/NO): NO